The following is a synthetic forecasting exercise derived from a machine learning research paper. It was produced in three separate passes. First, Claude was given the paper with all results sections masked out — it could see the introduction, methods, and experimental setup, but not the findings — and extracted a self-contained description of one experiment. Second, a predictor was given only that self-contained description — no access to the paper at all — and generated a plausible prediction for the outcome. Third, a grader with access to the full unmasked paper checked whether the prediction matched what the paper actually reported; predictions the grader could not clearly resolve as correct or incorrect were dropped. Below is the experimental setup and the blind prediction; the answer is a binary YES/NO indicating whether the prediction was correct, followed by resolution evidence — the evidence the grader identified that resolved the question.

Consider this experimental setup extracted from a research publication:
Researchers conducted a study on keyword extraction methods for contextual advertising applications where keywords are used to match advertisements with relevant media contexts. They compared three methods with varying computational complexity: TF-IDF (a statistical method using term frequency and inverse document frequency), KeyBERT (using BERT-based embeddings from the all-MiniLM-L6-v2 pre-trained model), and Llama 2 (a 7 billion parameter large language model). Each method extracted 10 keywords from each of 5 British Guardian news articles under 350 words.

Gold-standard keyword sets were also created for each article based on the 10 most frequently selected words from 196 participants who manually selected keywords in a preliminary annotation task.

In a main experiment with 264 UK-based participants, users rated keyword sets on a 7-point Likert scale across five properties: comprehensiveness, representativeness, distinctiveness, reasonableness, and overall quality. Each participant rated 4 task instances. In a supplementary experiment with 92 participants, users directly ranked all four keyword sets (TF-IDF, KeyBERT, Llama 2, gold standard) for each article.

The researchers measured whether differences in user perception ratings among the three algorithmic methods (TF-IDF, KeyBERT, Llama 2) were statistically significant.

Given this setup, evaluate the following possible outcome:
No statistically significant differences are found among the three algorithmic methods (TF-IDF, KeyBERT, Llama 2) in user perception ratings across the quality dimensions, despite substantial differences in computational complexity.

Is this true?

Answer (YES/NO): YES